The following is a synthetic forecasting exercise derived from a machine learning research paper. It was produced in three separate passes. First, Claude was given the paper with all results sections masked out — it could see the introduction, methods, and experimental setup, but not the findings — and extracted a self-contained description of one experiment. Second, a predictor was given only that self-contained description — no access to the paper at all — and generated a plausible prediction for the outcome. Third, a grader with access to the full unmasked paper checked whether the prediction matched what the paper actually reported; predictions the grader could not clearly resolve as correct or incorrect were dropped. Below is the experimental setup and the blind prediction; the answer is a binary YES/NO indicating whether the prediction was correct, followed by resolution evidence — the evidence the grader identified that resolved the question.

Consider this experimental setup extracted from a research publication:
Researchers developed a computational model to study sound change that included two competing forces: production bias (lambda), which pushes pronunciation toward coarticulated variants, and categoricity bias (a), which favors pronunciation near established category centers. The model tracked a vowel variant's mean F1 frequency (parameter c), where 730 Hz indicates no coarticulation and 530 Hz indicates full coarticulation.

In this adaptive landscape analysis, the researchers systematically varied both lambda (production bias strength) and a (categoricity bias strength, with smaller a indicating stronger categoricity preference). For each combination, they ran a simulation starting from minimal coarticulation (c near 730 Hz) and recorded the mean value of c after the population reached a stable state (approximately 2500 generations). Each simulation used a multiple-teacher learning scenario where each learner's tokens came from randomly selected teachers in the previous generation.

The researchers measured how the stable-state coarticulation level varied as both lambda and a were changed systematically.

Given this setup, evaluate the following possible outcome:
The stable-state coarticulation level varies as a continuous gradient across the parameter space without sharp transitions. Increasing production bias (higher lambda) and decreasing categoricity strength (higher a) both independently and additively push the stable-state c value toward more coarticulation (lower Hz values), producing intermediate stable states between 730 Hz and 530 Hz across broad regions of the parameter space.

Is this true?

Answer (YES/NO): NO